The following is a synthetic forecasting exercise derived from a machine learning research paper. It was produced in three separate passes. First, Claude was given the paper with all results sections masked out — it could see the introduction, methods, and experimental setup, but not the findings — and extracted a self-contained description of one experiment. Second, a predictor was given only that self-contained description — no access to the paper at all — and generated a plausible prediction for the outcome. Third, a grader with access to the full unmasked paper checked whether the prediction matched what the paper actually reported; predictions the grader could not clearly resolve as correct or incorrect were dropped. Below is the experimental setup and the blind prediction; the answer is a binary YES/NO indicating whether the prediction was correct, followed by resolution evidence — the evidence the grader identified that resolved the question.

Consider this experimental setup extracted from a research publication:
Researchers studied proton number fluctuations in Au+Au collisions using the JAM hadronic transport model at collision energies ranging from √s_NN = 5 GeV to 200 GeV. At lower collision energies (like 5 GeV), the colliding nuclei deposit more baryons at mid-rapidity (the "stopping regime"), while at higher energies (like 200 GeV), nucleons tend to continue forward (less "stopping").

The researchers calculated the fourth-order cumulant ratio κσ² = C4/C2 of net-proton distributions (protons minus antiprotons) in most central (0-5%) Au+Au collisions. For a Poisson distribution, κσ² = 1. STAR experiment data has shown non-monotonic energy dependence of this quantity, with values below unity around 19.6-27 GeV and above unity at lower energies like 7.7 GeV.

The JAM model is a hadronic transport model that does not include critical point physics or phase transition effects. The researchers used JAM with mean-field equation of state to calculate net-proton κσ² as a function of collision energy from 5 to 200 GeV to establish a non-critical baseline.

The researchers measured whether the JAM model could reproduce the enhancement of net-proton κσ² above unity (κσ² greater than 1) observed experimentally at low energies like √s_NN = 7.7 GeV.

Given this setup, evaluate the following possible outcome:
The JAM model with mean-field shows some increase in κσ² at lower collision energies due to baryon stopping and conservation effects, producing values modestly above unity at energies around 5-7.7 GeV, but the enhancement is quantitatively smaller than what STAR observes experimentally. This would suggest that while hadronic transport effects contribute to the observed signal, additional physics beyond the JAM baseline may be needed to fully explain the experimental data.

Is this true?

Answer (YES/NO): NO